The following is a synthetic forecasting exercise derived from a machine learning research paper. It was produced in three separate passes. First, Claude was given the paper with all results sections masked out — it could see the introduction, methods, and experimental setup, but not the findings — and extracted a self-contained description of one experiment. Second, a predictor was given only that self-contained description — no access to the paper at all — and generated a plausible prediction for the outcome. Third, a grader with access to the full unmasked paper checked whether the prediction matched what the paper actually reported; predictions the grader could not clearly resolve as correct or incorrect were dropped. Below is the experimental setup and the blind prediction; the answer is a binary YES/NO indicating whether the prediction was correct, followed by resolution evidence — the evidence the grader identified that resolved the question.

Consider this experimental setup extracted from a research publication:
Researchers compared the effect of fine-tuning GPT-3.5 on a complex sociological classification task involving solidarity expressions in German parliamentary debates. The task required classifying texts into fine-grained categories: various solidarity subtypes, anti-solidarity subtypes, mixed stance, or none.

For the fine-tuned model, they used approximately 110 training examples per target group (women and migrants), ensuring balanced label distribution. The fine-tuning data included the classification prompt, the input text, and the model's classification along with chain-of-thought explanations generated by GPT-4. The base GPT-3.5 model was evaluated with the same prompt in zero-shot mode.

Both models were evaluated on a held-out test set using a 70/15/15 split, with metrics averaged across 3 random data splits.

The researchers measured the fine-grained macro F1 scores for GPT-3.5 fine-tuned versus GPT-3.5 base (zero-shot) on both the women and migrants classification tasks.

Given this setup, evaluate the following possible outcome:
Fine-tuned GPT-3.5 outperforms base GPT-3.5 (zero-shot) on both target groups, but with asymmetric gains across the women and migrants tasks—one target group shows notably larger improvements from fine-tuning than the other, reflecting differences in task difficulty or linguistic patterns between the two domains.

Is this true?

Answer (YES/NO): YES